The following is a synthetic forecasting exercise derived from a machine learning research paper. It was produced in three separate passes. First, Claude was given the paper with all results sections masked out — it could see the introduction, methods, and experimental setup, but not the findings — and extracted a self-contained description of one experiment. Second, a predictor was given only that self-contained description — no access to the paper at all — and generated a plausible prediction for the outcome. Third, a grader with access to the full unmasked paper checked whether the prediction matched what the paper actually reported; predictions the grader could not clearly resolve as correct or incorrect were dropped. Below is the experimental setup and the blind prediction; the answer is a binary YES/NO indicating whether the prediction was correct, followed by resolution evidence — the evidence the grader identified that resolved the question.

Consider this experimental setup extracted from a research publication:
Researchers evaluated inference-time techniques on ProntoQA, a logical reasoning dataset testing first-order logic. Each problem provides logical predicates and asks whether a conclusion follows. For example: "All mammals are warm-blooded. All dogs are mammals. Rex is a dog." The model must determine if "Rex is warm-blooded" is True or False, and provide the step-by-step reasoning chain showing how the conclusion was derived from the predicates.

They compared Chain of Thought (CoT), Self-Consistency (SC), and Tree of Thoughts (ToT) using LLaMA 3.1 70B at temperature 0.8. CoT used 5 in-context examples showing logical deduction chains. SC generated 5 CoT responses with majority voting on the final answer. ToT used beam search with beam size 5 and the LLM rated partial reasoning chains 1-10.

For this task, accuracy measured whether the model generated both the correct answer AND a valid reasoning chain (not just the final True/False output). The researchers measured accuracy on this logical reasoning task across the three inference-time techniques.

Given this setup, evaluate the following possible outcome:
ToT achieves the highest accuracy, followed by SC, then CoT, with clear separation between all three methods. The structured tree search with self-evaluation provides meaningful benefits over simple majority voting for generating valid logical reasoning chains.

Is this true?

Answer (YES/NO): NO